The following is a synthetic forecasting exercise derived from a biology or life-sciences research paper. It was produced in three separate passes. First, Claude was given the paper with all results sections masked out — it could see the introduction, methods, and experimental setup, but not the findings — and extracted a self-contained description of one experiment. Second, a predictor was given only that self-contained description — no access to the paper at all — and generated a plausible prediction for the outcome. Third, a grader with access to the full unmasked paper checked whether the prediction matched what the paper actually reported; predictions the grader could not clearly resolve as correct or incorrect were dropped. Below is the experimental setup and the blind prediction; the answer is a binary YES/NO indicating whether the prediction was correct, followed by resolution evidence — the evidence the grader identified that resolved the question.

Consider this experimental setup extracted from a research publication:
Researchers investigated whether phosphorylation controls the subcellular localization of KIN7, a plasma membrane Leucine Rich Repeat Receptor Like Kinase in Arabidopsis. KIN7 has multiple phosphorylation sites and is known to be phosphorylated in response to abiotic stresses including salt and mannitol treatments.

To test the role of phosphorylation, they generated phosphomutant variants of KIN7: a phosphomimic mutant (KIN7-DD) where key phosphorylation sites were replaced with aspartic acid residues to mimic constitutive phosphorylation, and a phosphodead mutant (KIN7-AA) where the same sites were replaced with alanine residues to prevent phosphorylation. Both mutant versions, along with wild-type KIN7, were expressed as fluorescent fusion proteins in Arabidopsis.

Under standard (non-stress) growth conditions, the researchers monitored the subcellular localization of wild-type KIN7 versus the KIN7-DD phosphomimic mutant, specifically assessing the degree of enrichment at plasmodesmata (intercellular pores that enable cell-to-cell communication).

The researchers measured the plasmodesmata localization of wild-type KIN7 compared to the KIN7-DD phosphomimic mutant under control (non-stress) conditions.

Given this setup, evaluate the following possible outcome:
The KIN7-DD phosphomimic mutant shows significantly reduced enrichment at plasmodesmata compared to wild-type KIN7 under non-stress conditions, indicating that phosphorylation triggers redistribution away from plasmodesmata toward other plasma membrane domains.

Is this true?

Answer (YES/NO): NO